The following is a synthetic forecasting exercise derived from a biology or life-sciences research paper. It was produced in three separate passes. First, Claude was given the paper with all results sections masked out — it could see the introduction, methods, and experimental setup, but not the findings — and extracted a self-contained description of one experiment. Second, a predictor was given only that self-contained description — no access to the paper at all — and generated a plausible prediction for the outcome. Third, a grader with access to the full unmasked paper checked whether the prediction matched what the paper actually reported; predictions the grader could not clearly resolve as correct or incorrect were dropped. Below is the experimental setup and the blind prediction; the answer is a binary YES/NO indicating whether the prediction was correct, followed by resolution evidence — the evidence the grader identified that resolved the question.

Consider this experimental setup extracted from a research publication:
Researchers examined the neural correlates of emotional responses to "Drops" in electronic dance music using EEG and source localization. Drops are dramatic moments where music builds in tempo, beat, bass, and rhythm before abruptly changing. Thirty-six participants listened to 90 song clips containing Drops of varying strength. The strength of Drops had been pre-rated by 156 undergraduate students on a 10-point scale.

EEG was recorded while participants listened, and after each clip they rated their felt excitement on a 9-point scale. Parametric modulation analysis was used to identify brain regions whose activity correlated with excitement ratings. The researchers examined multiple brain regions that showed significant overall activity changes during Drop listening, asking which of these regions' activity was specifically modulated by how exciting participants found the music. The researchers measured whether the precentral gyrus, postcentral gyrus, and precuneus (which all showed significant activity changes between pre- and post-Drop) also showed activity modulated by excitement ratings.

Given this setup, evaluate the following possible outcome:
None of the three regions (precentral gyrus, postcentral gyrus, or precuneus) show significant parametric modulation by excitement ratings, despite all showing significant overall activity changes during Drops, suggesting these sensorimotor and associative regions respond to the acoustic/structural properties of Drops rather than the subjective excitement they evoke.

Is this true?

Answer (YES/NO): YES